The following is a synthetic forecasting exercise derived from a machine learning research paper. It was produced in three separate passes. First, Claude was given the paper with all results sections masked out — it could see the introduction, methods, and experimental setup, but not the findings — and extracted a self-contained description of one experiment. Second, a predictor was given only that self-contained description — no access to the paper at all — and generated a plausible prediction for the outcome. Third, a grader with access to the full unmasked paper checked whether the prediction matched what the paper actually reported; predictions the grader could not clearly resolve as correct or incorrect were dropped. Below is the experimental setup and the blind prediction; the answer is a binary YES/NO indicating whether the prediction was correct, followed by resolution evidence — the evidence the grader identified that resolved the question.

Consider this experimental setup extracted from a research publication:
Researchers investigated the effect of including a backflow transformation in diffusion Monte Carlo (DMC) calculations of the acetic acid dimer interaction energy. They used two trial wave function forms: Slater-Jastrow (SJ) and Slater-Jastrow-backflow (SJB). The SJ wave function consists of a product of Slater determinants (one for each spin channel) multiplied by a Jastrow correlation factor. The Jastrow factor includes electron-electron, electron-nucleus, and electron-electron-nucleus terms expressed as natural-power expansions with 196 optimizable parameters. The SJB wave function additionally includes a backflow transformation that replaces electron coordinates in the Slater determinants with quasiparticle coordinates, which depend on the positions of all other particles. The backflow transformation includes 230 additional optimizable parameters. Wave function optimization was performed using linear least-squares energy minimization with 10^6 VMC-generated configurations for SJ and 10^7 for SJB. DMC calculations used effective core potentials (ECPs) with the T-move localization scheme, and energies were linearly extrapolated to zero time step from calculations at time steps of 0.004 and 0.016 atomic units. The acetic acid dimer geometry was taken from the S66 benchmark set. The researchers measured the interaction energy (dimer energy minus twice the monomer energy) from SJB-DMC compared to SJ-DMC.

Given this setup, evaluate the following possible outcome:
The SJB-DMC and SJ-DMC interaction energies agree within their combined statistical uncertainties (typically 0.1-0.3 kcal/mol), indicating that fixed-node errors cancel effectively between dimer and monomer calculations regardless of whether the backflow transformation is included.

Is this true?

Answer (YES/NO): NO